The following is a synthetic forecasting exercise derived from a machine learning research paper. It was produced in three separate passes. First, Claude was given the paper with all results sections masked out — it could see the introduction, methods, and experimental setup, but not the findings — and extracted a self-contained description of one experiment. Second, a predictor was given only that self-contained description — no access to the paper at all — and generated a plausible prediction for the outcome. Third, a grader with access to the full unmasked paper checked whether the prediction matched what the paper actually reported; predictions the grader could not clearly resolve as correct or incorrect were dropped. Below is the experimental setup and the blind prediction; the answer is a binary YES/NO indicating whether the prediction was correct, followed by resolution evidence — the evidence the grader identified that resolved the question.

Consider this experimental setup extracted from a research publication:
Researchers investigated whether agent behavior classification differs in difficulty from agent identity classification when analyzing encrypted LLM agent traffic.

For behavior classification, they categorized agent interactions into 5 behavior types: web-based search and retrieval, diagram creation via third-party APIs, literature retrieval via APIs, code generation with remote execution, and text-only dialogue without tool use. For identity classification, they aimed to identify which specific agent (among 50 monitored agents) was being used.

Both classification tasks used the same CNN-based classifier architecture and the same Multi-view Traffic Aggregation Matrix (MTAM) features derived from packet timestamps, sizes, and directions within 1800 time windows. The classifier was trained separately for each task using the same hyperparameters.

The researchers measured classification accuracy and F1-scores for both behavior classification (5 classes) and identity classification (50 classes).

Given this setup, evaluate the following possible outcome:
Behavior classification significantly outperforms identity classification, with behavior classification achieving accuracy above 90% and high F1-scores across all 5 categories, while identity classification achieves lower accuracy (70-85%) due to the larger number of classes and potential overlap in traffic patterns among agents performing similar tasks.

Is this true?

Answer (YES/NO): NO